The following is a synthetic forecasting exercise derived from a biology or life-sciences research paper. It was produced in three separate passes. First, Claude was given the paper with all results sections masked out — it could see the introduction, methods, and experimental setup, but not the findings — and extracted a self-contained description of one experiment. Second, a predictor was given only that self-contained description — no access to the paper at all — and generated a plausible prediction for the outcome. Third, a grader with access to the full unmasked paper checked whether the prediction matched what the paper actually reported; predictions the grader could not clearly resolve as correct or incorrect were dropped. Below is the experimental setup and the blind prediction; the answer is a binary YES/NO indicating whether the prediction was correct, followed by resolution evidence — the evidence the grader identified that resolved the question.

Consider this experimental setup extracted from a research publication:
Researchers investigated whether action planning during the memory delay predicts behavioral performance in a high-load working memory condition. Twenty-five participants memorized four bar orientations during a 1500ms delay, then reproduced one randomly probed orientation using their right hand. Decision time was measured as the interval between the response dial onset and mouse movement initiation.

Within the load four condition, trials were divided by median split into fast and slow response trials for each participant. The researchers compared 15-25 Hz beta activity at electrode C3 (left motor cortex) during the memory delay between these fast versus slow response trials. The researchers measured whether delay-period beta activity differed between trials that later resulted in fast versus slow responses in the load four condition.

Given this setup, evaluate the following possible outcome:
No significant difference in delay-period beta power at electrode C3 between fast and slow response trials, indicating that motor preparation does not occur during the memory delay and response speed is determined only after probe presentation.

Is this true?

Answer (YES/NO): YES